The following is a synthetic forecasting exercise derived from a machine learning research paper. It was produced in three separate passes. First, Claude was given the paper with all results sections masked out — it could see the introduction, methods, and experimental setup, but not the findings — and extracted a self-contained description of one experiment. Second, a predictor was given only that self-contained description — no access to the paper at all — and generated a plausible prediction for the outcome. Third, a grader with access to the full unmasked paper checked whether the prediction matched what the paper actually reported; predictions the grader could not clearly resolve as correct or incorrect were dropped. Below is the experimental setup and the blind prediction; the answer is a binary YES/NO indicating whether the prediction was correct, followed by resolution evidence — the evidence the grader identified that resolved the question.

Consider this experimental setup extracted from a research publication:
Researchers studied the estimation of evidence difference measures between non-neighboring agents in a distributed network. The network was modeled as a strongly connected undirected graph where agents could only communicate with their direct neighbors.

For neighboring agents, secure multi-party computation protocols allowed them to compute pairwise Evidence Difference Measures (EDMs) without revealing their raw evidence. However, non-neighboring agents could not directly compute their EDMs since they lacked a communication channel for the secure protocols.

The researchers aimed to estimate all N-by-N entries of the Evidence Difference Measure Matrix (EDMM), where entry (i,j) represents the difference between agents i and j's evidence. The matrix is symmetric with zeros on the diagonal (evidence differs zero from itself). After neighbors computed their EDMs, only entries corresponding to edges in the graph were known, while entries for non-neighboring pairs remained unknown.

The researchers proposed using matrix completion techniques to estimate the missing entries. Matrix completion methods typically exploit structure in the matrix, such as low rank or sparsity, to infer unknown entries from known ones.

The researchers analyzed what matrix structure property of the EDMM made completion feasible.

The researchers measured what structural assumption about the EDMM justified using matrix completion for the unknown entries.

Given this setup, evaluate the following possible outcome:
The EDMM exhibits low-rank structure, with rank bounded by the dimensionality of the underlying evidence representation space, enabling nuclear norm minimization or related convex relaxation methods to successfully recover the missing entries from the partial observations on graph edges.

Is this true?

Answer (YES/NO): NO